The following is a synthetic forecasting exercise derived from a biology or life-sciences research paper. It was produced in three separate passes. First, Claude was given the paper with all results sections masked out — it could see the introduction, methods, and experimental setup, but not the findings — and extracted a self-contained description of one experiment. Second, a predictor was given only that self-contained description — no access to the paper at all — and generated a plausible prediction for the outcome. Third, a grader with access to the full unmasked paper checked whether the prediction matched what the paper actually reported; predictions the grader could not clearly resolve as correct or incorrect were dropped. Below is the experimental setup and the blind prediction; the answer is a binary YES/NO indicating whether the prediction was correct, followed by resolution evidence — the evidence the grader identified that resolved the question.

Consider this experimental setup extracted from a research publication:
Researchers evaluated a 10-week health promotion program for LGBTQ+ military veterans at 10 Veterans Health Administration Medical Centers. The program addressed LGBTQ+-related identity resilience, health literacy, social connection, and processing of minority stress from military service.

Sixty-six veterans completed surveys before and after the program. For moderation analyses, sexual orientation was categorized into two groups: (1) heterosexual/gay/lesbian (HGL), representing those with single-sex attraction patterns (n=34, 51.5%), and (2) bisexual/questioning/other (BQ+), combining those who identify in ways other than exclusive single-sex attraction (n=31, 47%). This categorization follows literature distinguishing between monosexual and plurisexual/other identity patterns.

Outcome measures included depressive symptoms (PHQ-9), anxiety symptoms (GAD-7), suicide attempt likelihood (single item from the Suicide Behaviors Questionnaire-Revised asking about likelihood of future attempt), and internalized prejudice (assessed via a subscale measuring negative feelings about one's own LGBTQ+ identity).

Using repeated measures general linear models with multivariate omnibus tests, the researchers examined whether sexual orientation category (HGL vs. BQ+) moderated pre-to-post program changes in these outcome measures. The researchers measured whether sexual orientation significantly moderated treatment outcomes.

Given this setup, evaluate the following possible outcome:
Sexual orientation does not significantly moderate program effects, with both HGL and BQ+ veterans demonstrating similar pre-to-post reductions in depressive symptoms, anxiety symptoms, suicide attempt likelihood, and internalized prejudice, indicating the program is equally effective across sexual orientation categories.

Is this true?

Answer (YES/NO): NO